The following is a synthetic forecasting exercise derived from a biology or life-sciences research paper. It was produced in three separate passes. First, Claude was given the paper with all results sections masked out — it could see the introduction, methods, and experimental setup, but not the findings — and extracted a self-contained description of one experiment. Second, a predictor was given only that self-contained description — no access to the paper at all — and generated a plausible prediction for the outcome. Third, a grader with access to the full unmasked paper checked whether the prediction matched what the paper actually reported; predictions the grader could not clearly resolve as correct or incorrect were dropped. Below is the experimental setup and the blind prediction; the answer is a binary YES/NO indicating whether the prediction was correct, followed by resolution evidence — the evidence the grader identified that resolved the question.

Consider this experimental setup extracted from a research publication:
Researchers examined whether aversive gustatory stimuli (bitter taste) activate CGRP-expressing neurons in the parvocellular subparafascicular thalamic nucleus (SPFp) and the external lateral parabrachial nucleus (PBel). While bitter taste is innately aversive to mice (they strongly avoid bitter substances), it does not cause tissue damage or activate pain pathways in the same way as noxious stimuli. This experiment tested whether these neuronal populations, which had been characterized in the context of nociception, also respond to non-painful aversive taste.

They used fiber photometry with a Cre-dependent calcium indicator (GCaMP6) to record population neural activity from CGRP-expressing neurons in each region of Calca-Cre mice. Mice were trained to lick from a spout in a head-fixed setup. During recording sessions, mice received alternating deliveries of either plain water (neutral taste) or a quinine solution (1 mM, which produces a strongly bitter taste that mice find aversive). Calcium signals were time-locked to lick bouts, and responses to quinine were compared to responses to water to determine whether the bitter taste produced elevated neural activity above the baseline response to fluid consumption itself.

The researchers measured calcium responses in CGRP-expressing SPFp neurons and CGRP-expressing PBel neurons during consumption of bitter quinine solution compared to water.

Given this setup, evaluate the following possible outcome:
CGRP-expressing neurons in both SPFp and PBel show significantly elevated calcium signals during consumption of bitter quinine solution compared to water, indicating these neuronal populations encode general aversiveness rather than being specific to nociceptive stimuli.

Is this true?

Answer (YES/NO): NO